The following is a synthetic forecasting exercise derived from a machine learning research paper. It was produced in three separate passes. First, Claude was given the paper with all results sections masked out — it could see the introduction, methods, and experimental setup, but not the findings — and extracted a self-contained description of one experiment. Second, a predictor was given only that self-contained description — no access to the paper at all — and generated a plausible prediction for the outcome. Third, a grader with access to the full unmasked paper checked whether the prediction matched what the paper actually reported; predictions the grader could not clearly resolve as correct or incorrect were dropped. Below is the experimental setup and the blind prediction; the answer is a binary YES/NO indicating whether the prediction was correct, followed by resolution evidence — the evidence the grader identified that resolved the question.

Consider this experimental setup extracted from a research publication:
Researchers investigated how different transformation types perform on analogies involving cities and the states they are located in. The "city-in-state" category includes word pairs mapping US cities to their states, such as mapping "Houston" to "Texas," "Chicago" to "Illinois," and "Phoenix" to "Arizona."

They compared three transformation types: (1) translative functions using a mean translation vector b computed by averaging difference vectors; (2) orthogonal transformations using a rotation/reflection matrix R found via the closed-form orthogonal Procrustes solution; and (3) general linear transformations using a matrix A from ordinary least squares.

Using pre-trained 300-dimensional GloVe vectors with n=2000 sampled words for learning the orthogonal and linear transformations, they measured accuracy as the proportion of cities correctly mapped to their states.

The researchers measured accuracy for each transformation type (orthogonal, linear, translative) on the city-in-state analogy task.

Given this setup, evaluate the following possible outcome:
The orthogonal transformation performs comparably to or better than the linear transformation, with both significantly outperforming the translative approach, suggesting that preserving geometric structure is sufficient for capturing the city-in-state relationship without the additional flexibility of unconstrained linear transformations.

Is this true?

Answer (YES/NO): NO